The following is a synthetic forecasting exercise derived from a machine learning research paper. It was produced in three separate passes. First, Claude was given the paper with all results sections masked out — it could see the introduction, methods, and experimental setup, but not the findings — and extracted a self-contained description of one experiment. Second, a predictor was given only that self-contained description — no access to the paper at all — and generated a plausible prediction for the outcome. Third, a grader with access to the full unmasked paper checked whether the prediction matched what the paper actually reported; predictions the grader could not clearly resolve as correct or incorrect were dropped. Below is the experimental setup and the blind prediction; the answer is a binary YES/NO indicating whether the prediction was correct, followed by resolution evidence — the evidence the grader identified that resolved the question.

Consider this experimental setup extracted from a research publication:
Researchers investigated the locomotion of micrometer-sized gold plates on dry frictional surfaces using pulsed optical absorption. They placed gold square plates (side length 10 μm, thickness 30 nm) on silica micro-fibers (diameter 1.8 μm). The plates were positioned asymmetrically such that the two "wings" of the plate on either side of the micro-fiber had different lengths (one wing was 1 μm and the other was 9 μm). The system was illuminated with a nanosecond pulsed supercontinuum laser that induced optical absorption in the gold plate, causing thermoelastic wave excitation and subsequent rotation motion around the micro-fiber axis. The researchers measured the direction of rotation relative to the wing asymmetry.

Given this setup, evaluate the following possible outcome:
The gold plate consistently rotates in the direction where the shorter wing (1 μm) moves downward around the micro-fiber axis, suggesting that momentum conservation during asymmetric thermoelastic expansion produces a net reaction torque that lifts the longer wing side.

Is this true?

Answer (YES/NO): NO